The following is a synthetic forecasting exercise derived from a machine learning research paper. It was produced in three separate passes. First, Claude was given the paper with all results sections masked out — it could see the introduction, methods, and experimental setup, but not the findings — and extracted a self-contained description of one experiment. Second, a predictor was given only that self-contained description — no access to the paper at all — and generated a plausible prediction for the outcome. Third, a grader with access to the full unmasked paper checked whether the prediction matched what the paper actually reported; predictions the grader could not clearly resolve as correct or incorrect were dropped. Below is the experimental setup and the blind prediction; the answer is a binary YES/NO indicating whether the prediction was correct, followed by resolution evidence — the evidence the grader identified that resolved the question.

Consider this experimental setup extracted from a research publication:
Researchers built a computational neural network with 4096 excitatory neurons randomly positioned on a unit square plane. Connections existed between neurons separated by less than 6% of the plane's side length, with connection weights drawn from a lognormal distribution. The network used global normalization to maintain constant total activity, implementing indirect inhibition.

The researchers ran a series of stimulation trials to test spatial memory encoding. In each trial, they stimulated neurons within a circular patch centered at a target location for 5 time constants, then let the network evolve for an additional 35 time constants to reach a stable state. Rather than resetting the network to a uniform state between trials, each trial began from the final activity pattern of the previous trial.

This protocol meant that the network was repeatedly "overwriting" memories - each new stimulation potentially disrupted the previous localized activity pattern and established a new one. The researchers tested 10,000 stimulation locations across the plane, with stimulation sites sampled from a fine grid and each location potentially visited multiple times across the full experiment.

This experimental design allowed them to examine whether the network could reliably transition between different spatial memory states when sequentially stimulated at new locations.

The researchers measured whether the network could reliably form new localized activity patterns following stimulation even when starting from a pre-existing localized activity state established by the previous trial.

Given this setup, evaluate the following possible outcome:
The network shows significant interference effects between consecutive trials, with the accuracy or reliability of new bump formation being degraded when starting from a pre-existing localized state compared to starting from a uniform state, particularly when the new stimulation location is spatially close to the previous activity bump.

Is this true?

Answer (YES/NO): NO